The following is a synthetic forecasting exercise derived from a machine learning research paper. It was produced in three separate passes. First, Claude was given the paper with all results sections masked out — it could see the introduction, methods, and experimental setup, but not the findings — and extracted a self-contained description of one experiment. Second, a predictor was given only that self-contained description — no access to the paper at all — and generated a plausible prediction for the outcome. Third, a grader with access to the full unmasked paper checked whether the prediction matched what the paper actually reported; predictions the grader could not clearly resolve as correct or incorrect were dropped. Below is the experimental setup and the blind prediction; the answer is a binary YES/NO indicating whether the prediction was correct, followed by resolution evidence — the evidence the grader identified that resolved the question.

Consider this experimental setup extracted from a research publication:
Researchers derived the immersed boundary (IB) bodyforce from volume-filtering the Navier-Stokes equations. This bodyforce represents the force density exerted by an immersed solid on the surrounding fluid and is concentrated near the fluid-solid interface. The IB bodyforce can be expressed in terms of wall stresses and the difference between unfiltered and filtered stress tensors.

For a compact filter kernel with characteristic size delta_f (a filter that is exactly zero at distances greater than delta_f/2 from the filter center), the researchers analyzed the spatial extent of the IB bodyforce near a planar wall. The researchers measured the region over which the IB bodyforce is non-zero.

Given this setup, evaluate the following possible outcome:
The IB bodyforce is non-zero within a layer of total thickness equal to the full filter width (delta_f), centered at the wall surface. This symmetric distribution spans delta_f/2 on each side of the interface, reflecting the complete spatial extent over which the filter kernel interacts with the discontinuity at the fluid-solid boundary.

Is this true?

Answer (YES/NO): YES